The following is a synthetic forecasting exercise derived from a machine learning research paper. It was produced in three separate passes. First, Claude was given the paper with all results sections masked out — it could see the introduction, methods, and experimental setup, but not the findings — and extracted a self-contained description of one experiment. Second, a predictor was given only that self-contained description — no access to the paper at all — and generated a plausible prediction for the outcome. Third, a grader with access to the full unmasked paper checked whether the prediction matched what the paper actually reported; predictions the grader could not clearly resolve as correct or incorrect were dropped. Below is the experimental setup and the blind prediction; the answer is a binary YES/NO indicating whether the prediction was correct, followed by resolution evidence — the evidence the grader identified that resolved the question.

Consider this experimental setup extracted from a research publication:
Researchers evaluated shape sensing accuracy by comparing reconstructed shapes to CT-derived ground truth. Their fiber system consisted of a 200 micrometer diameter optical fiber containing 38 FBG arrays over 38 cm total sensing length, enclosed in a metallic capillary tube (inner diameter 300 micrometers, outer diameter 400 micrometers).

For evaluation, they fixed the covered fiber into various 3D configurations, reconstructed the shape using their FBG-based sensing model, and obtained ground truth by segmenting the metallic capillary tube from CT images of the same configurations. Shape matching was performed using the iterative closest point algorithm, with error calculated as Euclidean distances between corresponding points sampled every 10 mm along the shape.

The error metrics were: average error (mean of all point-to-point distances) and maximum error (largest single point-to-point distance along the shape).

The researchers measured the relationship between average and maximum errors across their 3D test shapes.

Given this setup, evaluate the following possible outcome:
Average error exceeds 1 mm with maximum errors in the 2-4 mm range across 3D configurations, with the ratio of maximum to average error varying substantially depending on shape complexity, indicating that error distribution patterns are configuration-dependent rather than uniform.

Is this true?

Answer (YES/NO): NO